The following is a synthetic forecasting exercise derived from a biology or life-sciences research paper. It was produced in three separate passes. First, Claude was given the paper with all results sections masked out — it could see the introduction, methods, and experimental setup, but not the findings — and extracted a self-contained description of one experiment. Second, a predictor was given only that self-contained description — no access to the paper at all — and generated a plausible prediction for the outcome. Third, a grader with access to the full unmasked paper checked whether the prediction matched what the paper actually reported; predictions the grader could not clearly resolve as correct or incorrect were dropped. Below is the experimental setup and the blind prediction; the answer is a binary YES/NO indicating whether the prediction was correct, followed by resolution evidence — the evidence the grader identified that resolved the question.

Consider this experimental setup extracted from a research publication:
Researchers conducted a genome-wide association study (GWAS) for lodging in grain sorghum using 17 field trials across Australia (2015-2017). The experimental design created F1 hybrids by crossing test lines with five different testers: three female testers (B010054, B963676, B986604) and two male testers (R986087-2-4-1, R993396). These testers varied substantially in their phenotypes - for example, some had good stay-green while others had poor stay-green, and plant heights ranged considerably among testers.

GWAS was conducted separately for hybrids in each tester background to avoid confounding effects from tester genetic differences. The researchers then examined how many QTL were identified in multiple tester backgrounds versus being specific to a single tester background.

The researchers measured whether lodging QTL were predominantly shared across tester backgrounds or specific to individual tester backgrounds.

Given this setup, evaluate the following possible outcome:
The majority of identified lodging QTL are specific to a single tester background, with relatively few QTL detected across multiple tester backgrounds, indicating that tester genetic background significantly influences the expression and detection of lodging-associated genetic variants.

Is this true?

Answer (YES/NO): NO